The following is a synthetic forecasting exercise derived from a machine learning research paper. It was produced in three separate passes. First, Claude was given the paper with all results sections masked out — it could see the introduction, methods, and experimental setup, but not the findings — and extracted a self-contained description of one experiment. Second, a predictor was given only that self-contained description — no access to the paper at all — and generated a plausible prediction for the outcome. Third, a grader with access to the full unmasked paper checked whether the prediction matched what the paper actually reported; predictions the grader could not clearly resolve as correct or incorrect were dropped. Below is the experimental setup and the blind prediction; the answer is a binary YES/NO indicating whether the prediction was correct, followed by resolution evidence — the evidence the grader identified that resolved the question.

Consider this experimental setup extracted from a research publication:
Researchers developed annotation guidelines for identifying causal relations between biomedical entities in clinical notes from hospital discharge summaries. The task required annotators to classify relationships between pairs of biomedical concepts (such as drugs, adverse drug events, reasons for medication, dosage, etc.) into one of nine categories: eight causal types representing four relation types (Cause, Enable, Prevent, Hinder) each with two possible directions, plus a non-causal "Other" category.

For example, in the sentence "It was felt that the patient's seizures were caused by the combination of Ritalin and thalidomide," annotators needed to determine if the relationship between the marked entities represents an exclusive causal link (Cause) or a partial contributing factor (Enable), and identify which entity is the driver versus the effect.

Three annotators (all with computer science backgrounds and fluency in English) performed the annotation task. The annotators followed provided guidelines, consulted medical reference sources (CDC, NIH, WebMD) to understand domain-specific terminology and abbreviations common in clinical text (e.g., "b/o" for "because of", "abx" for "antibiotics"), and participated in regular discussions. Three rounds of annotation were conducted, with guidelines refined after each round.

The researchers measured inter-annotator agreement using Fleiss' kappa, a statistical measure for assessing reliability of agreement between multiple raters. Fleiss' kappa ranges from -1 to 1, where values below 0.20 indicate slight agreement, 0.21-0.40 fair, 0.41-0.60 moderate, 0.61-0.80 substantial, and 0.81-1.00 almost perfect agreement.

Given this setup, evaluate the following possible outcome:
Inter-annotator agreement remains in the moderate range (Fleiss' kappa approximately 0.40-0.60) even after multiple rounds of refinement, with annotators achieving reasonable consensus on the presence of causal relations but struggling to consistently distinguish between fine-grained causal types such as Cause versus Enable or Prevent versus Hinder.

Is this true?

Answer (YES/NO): NO